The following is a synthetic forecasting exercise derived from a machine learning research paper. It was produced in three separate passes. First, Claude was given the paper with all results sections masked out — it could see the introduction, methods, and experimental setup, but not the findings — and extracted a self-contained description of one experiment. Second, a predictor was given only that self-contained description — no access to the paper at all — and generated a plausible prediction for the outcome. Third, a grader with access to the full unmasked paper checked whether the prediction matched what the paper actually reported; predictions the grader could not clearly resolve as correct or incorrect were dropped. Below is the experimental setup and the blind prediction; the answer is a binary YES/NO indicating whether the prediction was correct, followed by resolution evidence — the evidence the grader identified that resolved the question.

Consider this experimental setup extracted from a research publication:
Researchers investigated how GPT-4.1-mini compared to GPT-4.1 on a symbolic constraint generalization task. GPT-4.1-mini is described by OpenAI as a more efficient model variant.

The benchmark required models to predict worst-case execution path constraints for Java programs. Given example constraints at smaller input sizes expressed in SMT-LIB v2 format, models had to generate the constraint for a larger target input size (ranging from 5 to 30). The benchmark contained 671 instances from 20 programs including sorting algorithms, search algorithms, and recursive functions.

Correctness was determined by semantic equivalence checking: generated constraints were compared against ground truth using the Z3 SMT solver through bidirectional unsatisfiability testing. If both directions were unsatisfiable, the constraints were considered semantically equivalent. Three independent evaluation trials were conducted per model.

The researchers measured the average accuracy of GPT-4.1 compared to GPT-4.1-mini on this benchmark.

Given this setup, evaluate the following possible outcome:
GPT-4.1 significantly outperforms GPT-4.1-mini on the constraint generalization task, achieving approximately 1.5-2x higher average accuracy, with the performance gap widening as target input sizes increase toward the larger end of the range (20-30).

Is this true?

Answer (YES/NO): NO